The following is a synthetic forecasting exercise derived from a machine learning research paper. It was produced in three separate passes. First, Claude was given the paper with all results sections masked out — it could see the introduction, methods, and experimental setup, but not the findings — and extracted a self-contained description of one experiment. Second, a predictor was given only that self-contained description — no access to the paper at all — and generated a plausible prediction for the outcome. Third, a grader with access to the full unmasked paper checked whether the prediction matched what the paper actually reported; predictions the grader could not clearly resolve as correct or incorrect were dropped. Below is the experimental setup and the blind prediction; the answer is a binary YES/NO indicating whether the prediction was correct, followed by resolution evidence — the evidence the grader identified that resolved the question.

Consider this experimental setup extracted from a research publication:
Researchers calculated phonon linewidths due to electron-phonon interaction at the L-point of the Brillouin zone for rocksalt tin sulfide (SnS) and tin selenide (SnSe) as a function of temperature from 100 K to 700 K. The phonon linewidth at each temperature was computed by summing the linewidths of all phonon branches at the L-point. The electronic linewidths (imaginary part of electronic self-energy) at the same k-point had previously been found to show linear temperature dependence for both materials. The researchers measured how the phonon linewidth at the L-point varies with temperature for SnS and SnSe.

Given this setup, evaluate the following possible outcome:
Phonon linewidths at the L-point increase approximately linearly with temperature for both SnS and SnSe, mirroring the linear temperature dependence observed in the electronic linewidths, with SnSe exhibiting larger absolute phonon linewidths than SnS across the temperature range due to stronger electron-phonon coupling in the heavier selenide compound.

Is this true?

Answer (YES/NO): NO